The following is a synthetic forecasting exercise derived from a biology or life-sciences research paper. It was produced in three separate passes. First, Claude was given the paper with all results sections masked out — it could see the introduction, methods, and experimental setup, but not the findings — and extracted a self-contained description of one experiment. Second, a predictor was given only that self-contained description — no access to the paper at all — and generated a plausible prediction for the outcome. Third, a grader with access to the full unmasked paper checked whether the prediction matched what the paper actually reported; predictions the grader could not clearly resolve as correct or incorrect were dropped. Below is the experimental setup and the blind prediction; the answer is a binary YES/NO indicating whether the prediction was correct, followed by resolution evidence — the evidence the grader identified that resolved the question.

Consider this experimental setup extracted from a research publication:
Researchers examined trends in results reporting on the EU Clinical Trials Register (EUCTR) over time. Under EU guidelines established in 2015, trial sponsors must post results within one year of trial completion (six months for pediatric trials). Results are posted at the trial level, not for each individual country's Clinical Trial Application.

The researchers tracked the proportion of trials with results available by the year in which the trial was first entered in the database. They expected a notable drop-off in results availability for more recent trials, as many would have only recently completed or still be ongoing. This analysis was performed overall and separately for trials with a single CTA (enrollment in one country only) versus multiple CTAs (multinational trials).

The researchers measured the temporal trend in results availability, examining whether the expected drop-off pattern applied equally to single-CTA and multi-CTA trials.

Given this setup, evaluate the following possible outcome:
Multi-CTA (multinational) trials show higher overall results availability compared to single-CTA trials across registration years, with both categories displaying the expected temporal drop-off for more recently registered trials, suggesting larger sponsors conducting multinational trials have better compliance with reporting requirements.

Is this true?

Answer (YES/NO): YES